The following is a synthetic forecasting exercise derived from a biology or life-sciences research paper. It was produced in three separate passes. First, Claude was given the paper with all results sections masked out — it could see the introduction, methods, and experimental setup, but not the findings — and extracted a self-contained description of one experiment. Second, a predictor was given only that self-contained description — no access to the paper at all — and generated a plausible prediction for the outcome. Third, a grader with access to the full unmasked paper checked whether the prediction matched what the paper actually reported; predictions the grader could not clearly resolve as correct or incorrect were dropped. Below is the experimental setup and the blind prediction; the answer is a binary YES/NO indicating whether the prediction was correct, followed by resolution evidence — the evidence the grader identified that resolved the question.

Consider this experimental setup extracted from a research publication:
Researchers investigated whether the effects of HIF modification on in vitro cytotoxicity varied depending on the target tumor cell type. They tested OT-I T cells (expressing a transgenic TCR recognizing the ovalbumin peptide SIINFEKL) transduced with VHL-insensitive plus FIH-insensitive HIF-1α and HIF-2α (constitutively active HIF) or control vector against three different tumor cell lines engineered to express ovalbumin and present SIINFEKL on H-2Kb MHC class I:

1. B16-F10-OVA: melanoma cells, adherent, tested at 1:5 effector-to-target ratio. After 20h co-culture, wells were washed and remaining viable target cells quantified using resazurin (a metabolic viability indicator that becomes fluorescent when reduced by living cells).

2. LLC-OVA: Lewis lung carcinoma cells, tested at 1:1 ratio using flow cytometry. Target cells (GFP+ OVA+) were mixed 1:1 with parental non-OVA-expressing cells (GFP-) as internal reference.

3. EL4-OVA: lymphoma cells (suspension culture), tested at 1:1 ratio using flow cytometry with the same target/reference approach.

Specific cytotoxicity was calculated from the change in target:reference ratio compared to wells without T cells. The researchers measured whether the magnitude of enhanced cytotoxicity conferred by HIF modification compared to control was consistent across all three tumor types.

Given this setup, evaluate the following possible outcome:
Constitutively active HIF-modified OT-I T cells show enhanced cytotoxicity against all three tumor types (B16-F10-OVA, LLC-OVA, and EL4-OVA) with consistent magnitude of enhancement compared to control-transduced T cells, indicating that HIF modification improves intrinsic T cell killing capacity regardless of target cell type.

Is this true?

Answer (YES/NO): NO